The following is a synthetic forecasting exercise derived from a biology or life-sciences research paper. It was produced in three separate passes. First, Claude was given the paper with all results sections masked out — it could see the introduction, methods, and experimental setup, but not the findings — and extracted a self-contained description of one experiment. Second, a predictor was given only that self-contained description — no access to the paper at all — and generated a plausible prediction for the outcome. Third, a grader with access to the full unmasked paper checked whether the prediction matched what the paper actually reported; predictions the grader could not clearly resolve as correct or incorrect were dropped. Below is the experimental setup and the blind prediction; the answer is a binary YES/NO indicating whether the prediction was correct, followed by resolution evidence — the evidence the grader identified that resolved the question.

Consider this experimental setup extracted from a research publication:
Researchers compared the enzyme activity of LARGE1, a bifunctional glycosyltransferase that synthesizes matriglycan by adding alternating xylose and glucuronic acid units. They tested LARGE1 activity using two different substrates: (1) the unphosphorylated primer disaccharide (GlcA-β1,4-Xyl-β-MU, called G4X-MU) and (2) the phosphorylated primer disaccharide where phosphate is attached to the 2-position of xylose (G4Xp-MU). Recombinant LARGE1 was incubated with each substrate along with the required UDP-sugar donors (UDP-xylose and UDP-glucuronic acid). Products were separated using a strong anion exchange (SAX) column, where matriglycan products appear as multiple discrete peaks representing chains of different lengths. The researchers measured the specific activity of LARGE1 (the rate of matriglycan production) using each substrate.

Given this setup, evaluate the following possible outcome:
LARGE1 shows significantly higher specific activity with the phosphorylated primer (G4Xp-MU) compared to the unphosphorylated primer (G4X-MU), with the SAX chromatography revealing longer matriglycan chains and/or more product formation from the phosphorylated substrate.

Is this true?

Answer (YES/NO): YES